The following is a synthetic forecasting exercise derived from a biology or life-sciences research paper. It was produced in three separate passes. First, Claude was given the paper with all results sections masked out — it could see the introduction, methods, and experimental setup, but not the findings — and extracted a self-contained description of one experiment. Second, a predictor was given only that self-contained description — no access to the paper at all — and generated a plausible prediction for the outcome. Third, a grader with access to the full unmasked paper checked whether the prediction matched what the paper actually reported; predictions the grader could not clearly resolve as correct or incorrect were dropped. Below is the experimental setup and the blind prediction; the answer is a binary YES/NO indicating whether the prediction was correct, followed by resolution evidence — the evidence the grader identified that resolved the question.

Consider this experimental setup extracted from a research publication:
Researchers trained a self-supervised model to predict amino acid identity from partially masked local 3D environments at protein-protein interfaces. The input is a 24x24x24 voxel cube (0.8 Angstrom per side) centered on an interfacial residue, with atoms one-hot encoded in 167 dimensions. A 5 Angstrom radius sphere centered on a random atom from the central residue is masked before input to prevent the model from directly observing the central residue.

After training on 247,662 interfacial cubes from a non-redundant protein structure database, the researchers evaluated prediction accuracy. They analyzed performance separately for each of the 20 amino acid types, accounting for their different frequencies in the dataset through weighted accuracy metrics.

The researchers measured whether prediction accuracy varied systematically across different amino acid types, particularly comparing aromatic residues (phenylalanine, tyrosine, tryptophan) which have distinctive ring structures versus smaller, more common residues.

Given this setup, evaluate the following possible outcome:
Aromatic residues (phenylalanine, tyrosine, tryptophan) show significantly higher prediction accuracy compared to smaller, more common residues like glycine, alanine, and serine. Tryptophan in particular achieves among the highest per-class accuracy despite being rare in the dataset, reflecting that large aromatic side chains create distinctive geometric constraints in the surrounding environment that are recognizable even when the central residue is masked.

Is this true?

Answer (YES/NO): NO